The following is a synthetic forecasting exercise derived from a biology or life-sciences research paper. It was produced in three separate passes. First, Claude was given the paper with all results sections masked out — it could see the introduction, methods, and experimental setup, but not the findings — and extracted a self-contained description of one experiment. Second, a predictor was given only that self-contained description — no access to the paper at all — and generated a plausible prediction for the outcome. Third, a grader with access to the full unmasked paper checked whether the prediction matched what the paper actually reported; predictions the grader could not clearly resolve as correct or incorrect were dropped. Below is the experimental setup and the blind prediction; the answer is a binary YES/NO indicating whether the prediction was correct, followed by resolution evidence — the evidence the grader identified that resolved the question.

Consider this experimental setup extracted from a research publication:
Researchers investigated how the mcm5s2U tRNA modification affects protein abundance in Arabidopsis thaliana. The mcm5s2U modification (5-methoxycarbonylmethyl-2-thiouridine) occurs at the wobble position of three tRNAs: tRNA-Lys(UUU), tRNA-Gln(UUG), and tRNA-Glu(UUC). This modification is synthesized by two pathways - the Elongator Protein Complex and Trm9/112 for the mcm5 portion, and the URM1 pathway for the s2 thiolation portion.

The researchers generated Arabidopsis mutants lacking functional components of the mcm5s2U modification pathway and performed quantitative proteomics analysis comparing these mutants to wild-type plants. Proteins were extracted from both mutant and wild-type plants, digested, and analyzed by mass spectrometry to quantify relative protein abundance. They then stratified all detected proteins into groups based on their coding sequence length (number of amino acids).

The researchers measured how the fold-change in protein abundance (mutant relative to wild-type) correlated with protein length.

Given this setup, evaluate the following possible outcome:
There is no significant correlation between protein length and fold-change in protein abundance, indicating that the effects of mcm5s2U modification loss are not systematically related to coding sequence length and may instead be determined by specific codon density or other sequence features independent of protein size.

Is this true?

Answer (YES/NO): NO